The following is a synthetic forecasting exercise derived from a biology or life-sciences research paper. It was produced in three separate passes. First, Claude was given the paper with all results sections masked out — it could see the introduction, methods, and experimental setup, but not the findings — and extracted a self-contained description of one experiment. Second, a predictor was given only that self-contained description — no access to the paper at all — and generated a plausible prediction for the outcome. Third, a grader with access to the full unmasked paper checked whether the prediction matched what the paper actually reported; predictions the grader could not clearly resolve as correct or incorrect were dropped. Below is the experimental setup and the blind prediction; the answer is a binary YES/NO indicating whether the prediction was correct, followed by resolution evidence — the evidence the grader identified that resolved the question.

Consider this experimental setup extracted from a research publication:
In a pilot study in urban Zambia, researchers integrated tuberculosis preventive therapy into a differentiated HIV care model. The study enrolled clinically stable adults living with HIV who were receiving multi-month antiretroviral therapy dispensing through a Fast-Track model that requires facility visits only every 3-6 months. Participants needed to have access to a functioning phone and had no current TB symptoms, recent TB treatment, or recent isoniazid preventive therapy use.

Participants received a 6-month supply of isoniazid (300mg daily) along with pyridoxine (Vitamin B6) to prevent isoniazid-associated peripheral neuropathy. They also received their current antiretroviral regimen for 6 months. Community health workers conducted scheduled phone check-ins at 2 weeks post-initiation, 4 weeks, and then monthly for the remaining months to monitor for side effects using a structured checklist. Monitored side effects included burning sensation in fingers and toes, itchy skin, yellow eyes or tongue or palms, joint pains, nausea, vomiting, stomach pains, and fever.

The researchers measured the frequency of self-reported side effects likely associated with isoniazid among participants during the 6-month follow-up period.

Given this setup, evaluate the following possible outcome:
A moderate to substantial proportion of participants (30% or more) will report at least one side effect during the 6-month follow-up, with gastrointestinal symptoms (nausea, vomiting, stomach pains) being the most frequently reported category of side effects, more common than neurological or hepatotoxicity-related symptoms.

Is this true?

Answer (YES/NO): NO